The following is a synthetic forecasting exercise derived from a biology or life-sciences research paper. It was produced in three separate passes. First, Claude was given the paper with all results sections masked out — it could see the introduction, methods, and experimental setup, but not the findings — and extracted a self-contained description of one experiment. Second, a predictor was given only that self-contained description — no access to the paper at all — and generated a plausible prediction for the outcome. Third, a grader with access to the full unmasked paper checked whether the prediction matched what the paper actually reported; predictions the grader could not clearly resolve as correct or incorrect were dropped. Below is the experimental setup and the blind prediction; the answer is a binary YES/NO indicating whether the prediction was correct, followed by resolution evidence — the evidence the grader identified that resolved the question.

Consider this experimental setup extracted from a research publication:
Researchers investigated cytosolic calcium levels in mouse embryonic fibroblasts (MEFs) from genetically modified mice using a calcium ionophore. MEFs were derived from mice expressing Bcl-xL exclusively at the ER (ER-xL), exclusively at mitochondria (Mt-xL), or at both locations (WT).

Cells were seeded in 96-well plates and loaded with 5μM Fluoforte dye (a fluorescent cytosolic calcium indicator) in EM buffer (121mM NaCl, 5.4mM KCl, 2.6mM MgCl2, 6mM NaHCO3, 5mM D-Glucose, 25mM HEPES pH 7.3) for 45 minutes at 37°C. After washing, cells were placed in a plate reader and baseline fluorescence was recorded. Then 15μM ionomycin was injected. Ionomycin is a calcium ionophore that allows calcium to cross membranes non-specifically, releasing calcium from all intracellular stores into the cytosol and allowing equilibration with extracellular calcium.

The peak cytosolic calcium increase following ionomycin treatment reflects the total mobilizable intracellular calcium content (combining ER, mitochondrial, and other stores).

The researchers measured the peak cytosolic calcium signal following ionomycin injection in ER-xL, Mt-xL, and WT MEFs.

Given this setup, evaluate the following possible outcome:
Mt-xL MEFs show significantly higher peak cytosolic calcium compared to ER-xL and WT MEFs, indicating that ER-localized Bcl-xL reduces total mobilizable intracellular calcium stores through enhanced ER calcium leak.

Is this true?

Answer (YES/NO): NO